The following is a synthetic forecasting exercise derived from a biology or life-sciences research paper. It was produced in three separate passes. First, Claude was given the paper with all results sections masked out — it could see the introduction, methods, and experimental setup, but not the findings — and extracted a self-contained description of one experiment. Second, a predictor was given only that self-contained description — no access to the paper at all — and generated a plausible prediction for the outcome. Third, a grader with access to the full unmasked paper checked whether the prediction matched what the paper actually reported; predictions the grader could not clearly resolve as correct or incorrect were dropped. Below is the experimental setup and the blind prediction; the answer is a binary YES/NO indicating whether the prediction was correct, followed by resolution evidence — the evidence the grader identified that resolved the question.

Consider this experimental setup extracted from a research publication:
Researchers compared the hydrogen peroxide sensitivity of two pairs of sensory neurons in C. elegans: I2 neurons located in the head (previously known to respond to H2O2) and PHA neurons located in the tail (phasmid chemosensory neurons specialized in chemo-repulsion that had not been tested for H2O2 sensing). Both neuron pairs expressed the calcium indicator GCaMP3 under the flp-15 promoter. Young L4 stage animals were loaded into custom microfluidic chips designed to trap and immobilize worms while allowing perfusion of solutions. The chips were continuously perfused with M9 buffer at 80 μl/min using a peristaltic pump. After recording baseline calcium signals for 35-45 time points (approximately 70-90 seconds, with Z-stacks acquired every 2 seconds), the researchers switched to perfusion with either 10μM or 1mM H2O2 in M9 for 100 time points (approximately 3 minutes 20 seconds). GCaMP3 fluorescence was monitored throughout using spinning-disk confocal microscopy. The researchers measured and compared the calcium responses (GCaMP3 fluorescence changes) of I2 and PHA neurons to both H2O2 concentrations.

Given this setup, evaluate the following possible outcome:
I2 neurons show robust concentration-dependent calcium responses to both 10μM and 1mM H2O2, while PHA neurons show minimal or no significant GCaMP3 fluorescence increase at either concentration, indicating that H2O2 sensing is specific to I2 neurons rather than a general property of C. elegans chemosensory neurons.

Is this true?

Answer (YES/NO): NO